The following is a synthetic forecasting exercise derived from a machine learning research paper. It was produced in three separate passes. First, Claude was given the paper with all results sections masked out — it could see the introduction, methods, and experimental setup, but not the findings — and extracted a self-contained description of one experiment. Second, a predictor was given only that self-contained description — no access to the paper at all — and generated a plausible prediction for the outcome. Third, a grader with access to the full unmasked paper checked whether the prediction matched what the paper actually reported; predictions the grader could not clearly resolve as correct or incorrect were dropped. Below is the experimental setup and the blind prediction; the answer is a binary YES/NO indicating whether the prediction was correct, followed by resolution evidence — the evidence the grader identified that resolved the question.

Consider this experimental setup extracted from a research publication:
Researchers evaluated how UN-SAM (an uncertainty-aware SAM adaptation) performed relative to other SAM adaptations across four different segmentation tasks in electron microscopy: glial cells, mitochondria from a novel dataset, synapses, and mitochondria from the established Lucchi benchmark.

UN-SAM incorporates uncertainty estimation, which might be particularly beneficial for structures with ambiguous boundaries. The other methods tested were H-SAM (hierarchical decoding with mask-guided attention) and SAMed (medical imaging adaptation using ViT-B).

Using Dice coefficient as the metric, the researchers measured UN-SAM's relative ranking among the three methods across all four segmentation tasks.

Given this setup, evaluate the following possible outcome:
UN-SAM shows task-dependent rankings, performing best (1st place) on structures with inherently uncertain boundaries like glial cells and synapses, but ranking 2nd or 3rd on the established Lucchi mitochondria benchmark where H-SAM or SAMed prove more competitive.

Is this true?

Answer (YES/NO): NO